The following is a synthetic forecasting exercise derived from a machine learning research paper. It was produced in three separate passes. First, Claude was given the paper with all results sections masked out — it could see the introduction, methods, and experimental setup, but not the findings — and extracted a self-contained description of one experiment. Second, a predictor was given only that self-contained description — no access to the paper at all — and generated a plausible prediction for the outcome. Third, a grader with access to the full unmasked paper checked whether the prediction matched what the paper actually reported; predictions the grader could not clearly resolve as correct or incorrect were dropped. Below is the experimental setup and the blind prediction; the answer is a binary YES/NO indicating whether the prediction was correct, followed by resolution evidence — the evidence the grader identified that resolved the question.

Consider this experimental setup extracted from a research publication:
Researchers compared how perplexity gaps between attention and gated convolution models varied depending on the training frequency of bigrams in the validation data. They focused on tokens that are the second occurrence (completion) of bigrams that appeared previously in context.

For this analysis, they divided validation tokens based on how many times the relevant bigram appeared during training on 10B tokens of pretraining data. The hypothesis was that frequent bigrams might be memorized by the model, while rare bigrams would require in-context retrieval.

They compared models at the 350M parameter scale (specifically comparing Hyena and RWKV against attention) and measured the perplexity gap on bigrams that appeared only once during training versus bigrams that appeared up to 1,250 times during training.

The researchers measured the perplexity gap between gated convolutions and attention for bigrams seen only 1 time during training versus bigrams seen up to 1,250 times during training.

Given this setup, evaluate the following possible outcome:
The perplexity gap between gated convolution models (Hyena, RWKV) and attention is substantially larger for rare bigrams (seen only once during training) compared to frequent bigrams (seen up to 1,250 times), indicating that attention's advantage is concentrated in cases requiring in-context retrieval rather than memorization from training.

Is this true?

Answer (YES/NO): YES